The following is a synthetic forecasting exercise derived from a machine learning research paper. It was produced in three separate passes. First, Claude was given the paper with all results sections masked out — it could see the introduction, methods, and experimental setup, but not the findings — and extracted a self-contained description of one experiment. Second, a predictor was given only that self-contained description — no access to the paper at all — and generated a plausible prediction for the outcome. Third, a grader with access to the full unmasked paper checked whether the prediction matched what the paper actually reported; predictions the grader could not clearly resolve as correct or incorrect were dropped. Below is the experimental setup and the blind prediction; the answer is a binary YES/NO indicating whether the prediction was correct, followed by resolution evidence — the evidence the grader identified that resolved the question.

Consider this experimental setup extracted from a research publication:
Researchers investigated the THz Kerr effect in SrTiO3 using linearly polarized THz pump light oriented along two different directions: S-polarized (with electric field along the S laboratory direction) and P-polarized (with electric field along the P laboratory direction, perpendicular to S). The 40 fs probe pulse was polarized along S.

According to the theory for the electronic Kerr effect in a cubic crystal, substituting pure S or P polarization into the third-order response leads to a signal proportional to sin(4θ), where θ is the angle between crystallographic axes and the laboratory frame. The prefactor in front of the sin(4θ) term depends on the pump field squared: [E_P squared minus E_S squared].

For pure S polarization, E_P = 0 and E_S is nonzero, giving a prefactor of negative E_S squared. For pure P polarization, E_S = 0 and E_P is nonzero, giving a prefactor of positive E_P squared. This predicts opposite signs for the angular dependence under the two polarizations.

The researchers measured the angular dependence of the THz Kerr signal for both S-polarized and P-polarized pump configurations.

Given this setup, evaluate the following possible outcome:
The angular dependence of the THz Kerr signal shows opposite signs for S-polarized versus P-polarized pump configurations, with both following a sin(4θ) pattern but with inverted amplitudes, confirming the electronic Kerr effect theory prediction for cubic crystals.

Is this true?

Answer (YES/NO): YES